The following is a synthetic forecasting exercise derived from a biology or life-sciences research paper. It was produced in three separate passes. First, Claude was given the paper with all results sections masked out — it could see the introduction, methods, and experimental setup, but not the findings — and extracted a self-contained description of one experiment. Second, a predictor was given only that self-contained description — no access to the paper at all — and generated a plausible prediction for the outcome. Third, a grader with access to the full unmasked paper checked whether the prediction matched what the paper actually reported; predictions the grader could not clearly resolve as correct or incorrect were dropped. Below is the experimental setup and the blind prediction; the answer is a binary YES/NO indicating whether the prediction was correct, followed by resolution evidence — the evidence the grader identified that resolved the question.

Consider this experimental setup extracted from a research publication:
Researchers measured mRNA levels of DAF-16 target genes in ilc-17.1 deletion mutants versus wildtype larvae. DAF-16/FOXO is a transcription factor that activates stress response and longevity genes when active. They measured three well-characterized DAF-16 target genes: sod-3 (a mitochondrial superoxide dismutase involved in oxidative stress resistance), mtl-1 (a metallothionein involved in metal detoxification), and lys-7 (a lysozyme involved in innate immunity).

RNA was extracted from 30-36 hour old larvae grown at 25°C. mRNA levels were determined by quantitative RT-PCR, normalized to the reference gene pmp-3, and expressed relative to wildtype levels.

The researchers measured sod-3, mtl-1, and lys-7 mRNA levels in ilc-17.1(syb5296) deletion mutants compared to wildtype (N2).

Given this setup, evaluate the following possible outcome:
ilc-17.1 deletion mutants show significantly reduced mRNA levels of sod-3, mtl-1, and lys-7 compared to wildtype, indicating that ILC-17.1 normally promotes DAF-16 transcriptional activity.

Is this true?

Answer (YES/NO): NO